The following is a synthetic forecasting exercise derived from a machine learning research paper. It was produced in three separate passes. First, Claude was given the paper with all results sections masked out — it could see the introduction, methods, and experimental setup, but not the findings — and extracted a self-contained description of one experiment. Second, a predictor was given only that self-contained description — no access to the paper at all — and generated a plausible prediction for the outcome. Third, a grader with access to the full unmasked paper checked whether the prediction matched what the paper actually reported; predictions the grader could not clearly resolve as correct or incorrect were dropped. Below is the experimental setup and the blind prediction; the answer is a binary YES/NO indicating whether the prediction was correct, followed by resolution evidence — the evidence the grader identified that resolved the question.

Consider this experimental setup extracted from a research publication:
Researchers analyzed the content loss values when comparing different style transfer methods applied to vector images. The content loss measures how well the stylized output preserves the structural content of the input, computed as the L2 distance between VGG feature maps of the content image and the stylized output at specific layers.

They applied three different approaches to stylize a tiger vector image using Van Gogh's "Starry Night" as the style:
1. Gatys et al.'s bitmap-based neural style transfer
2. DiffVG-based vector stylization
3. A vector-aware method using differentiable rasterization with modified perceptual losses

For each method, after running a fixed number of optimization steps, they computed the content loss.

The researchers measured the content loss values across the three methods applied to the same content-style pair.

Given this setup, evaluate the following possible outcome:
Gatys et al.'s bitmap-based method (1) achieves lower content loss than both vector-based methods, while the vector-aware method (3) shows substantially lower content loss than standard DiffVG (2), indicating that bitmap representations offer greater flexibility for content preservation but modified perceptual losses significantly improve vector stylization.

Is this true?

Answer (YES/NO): NO